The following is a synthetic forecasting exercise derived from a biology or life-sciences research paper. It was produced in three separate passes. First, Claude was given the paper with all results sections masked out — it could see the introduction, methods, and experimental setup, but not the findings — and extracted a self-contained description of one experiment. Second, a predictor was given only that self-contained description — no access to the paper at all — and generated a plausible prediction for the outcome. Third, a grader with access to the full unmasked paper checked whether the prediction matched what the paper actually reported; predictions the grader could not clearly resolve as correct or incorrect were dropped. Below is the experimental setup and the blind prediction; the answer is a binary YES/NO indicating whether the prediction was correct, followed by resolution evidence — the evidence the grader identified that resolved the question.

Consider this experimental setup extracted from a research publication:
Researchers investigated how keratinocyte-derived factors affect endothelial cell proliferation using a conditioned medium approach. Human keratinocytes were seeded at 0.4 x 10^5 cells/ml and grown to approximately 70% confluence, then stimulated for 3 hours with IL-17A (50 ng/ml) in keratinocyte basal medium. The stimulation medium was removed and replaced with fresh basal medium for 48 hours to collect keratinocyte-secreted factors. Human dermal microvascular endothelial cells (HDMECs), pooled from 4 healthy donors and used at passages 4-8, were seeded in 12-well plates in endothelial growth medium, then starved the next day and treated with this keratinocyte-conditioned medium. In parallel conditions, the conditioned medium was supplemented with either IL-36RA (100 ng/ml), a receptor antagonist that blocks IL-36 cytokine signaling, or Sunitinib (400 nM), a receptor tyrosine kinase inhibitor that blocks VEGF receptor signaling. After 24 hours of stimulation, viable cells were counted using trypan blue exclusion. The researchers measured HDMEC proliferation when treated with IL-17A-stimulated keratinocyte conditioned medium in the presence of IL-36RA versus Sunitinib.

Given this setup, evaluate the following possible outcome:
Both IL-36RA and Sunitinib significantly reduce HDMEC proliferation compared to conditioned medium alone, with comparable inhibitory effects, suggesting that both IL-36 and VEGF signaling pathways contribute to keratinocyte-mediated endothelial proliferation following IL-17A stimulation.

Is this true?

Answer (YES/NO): NO